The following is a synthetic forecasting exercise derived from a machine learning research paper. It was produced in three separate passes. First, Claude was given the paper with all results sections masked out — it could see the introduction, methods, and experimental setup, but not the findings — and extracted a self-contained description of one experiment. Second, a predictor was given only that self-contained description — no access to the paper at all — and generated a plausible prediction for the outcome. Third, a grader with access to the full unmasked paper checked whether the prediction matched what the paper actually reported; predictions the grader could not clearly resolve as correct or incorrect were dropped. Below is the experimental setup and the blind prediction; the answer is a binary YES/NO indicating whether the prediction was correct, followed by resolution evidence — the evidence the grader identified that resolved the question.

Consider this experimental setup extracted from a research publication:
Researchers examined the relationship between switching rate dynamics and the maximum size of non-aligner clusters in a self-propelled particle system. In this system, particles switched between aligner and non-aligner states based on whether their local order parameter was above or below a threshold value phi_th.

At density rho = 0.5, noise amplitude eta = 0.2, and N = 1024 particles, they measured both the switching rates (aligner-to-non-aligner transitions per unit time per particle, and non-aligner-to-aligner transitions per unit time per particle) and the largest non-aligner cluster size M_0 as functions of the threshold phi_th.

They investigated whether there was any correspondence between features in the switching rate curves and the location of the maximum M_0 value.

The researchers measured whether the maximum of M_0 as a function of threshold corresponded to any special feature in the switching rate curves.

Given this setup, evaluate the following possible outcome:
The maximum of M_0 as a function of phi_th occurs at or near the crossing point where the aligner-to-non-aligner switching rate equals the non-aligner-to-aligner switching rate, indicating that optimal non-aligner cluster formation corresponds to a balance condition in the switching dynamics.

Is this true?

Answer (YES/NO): YES